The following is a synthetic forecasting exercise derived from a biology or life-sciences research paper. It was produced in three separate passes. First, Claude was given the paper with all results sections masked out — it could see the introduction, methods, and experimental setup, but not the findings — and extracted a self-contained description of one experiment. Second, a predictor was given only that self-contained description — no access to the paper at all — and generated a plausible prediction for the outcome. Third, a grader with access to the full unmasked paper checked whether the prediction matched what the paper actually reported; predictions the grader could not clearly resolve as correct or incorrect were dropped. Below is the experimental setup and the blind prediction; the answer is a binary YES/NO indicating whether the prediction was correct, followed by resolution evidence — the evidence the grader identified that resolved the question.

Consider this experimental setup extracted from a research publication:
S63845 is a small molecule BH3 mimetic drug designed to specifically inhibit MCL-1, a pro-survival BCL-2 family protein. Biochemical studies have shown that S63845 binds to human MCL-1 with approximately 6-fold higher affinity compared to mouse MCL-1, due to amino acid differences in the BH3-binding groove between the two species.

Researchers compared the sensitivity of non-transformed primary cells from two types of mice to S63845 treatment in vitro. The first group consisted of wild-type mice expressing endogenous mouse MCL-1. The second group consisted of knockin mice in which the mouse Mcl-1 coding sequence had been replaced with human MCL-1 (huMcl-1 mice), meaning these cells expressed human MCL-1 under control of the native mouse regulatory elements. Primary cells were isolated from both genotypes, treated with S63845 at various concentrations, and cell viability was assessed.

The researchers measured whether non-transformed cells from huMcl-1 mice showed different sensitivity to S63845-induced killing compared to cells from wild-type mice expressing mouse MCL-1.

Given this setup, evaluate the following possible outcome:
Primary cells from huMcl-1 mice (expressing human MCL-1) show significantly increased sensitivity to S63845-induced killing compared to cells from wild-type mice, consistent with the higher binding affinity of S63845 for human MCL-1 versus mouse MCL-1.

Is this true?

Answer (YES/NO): YES